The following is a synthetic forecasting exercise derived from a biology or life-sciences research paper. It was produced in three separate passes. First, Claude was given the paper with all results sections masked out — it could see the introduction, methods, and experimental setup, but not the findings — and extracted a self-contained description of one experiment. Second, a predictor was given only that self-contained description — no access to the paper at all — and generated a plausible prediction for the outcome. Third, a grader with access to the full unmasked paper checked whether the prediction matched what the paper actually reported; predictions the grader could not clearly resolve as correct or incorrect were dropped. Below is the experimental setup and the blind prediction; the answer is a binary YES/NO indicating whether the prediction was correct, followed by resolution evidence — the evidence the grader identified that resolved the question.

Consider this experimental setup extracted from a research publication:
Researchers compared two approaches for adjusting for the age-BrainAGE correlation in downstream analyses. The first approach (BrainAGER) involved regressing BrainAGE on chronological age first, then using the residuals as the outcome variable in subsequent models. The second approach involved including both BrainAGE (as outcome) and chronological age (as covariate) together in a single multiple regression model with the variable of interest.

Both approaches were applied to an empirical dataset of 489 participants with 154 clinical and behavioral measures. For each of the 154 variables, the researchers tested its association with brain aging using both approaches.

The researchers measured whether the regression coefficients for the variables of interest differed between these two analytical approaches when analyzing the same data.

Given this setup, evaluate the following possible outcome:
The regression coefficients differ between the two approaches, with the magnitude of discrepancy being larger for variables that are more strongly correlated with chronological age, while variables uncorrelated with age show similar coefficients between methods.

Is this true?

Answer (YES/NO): NO